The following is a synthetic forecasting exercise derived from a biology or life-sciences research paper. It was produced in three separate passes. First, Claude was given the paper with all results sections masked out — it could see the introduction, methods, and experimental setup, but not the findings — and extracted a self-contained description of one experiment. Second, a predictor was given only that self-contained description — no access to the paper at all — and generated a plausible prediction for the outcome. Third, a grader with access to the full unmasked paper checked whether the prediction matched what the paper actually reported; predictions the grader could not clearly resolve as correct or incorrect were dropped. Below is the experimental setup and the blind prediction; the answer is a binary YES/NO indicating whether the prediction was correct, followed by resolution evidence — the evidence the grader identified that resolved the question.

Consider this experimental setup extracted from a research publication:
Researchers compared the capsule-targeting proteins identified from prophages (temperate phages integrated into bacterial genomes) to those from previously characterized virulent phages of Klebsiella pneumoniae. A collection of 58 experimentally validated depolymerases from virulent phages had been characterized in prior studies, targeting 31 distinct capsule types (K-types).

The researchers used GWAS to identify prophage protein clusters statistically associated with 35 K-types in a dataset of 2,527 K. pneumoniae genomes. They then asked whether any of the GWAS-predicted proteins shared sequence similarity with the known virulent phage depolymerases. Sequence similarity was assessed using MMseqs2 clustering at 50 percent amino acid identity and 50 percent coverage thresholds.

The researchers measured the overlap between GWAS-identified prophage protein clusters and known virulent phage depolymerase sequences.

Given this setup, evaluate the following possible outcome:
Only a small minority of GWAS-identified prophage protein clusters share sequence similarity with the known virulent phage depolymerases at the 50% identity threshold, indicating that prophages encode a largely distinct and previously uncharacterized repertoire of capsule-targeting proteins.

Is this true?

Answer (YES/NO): YES